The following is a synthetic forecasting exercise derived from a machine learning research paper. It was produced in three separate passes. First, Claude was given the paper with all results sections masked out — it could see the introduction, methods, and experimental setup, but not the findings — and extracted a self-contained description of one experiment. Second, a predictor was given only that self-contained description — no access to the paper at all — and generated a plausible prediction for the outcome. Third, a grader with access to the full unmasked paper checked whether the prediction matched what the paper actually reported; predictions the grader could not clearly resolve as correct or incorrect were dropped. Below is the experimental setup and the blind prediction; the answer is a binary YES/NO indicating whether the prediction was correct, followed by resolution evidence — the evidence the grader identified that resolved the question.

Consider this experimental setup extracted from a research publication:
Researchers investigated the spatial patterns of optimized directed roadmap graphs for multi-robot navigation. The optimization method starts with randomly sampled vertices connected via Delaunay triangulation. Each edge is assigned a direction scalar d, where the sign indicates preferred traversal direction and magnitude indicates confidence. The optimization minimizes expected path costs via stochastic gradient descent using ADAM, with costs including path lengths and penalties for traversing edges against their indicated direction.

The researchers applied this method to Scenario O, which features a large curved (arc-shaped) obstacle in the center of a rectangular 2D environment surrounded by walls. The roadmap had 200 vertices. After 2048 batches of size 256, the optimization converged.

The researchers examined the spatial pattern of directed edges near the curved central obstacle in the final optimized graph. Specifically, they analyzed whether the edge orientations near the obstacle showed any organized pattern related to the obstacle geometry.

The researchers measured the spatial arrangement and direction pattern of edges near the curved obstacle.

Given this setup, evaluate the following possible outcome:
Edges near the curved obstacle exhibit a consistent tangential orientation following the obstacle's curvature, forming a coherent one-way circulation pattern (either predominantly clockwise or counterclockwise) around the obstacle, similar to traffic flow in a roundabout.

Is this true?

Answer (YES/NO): NO